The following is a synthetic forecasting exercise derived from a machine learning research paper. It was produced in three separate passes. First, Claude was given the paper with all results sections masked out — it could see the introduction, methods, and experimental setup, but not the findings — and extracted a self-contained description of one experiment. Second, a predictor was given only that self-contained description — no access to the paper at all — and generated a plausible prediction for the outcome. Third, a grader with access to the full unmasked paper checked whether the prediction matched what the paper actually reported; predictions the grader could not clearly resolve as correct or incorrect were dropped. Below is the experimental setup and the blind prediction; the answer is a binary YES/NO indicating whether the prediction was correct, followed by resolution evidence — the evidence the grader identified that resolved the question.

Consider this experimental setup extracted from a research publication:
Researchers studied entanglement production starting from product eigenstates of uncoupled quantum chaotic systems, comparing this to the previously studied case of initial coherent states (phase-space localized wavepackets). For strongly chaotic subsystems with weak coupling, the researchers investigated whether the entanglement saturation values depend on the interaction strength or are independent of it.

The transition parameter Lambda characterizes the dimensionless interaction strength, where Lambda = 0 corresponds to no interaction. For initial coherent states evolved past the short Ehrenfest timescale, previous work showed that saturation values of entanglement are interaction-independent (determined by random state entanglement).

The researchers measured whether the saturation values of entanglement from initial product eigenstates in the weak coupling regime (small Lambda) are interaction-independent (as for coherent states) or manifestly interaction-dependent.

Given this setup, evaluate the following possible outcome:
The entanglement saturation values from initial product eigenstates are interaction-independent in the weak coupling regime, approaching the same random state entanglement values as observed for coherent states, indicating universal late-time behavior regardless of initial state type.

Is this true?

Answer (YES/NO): NO